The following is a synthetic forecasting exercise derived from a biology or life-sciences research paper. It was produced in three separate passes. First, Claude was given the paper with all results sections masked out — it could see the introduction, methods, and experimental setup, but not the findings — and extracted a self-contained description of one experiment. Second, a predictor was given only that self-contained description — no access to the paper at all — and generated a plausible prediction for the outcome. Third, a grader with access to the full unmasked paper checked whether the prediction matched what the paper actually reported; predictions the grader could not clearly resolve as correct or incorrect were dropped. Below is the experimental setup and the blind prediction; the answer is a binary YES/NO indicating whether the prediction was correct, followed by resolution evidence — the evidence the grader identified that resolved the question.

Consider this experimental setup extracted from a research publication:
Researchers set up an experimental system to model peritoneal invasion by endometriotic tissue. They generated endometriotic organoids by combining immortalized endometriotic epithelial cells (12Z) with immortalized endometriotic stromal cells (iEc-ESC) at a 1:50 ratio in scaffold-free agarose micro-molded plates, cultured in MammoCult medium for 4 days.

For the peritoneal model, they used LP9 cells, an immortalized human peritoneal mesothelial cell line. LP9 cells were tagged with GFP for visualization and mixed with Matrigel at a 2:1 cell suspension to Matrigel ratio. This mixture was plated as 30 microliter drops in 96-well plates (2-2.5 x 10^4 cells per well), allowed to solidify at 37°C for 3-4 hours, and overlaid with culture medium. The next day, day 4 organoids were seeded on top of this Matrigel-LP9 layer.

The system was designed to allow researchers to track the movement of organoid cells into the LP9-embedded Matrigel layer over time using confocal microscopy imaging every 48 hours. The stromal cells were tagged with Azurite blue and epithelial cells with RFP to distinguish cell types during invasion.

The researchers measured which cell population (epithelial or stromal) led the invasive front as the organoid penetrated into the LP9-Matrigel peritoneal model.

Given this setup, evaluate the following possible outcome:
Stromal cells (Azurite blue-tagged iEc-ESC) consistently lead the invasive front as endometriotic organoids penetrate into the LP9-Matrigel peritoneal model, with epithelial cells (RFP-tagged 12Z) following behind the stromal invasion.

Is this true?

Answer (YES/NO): YES